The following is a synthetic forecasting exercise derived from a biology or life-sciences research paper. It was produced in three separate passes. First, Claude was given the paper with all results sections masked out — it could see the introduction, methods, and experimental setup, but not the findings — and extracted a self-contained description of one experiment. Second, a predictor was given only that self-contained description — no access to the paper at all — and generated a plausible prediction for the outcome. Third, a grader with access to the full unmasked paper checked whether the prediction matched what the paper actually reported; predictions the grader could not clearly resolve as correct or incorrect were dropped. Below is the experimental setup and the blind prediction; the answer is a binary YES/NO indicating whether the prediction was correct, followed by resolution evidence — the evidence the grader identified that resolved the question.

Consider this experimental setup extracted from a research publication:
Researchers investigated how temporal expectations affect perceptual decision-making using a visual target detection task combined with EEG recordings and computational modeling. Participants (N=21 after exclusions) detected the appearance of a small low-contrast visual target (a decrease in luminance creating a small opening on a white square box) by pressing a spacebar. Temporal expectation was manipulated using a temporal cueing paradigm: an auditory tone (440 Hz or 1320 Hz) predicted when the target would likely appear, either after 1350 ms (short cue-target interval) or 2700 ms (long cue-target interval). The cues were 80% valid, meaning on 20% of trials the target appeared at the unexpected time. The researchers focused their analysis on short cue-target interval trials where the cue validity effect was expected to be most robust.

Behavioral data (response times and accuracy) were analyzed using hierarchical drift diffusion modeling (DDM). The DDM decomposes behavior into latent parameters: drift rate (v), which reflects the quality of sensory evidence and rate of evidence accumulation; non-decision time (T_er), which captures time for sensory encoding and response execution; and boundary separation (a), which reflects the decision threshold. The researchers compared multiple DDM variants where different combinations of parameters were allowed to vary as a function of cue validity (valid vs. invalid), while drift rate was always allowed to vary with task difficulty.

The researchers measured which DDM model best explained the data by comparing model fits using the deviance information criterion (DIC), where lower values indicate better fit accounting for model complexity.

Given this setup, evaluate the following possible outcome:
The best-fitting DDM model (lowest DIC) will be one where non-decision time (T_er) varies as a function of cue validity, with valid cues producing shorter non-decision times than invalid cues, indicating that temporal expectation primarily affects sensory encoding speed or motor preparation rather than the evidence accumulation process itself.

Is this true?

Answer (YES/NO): YES